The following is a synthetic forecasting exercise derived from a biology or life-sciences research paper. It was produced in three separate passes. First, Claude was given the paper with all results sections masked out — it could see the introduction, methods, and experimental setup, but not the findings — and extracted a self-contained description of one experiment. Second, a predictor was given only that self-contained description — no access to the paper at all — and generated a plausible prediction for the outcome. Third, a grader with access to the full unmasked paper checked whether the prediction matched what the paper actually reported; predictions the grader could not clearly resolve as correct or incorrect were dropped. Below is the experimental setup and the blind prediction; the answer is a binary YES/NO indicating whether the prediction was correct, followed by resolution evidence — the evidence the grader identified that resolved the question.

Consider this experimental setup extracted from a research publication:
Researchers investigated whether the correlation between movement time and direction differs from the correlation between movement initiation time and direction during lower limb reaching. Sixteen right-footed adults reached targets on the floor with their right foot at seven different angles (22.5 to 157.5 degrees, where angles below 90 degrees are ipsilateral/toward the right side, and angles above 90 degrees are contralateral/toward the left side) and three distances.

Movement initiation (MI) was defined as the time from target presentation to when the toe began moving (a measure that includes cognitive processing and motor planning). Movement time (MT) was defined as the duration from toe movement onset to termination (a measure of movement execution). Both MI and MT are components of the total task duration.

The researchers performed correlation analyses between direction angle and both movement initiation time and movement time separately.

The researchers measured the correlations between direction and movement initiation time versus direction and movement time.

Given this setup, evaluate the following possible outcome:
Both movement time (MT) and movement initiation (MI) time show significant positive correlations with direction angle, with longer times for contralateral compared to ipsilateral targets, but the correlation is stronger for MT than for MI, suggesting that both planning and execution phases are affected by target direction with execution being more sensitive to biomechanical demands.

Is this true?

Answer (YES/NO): NO